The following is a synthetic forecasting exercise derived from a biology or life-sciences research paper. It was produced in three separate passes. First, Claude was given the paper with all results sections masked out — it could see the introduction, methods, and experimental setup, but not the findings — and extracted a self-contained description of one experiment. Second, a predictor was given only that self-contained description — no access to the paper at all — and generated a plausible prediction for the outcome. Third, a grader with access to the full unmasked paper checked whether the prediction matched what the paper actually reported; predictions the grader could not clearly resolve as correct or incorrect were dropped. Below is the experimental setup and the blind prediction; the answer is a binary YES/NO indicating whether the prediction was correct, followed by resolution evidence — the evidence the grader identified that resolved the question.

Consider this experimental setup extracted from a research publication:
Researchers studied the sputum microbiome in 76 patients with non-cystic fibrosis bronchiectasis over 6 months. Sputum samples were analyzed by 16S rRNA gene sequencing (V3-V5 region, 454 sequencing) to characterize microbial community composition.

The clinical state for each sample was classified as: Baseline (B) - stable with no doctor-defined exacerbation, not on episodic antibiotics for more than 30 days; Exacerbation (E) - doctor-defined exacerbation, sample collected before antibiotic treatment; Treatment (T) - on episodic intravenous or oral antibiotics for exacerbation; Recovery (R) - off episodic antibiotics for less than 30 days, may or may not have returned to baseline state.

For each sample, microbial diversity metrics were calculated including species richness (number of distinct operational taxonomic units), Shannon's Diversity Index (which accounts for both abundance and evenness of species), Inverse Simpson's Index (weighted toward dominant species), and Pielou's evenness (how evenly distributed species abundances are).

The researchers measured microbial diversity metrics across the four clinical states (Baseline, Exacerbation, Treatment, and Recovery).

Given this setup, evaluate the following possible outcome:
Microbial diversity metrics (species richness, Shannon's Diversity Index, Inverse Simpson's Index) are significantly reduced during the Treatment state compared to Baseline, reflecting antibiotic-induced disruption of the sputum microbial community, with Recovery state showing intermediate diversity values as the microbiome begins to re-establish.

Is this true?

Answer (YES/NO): NO